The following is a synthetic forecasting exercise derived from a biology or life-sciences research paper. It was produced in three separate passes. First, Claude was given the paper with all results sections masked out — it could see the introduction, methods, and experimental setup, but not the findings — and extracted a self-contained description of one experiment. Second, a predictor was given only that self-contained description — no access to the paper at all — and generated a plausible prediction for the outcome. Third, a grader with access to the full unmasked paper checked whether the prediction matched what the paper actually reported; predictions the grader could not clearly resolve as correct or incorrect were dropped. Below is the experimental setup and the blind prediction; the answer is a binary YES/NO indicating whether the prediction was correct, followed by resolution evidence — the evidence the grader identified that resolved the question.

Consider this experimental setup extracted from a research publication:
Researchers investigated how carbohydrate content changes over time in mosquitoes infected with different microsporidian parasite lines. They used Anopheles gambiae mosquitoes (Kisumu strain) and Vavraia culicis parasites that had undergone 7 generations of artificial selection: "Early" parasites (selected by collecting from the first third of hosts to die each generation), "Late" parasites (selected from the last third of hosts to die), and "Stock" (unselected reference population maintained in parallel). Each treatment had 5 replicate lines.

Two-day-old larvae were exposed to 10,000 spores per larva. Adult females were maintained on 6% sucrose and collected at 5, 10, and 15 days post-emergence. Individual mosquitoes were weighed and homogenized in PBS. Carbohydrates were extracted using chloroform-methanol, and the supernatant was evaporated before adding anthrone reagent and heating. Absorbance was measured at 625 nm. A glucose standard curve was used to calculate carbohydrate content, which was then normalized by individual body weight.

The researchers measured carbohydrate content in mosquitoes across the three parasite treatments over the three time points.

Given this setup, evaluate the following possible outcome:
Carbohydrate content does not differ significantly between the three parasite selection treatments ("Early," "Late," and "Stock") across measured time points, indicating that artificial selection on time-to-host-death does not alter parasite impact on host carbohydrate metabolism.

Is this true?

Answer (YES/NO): NO